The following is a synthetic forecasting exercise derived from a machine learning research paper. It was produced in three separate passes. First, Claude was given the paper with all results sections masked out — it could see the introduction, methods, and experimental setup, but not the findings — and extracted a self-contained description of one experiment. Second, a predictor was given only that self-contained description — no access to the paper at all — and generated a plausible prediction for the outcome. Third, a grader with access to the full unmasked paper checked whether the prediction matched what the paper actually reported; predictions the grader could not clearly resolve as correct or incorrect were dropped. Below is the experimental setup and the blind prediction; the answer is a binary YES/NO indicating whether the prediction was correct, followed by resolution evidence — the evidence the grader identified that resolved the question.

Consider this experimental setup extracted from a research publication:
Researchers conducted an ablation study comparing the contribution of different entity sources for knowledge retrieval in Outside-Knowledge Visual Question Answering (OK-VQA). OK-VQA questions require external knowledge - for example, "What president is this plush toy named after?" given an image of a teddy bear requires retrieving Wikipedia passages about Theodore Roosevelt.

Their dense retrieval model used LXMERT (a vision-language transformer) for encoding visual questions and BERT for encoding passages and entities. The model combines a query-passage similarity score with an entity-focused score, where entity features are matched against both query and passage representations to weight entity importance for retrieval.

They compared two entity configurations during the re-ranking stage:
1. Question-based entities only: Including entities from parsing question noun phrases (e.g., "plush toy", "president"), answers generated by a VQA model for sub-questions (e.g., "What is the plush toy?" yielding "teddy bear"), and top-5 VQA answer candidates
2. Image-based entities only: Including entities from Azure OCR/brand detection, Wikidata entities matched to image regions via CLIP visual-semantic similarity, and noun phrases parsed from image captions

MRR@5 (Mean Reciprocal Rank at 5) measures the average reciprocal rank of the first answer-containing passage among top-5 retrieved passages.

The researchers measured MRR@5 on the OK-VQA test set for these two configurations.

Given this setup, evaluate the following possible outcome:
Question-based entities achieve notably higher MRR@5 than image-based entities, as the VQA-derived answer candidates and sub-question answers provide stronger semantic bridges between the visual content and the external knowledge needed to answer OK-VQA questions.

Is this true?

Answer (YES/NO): NO